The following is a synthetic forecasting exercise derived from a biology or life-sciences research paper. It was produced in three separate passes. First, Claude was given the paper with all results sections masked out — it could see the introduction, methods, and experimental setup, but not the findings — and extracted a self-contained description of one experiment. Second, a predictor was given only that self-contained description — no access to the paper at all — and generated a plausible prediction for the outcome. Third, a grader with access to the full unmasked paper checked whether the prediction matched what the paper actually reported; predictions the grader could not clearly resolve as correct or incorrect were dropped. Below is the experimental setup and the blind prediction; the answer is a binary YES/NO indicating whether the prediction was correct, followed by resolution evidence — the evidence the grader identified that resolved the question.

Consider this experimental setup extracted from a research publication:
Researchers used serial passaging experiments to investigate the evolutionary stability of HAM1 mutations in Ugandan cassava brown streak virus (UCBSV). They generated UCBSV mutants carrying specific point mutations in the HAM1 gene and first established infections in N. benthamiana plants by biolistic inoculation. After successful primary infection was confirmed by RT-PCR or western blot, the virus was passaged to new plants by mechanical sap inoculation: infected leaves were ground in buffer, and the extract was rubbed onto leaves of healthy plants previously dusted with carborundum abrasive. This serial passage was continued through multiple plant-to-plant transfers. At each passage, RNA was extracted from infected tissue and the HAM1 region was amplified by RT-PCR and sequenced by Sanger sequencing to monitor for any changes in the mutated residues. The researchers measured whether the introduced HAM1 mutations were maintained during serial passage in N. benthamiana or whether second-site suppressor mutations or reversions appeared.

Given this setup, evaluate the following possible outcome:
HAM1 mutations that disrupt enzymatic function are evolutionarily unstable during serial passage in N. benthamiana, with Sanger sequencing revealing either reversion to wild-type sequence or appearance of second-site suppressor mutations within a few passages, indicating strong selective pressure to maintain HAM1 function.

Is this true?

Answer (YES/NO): NO